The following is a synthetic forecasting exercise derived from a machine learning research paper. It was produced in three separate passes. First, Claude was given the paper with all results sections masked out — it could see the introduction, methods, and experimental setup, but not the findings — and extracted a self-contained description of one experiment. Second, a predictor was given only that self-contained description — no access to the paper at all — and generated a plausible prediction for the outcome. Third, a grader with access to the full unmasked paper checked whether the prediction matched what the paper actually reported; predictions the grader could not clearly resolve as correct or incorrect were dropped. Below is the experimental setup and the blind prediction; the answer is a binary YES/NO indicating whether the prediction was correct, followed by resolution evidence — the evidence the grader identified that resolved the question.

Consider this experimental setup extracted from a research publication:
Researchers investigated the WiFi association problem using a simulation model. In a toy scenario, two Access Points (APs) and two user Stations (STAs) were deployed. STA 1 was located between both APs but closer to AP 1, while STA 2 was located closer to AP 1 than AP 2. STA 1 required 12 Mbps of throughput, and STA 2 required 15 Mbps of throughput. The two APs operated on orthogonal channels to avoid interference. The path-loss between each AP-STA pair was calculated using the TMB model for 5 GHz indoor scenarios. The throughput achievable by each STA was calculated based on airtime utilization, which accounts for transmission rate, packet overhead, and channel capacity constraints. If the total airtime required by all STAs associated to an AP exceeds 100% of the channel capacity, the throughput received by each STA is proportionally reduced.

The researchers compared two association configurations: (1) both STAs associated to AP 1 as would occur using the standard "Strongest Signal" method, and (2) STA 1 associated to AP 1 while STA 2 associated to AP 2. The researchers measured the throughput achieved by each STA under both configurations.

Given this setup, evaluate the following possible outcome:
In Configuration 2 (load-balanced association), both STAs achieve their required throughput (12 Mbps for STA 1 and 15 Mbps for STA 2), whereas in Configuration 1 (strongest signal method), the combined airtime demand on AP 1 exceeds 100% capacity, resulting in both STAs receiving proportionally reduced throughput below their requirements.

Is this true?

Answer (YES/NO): YES